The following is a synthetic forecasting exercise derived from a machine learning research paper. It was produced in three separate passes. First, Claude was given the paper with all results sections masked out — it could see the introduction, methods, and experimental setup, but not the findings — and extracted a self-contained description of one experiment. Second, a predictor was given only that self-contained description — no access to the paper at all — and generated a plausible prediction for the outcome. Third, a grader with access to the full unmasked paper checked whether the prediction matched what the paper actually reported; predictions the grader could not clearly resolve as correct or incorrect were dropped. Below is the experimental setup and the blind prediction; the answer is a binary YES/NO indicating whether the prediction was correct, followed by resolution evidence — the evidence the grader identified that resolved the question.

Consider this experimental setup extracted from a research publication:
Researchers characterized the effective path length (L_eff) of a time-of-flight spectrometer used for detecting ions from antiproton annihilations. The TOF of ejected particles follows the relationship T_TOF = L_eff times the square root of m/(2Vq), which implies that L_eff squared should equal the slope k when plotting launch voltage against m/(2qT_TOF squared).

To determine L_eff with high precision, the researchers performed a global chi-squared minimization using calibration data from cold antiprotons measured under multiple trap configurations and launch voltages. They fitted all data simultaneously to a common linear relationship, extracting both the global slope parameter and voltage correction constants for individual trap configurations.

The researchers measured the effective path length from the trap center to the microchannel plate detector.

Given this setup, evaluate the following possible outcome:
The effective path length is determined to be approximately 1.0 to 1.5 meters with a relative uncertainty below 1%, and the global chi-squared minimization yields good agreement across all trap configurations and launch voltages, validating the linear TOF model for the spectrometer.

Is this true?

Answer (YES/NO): YES